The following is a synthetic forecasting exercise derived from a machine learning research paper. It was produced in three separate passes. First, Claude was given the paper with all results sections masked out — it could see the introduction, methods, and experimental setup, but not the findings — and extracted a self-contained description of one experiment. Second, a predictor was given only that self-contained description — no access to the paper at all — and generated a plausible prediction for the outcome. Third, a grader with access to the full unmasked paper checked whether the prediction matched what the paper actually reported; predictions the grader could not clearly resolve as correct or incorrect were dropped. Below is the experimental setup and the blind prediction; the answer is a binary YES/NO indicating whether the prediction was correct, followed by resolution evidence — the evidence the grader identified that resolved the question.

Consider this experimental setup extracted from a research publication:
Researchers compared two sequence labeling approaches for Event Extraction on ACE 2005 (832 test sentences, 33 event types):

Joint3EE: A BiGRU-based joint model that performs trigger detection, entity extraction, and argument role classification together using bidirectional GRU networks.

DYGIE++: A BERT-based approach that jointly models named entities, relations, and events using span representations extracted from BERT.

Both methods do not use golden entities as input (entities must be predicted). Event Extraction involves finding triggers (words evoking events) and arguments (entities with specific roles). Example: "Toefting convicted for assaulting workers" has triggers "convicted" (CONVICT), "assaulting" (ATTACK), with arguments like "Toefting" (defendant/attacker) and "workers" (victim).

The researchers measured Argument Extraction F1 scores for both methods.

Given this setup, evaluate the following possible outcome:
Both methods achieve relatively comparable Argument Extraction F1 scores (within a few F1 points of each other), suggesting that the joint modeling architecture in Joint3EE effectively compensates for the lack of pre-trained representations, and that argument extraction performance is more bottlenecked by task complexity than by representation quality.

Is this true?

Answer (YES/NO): NO